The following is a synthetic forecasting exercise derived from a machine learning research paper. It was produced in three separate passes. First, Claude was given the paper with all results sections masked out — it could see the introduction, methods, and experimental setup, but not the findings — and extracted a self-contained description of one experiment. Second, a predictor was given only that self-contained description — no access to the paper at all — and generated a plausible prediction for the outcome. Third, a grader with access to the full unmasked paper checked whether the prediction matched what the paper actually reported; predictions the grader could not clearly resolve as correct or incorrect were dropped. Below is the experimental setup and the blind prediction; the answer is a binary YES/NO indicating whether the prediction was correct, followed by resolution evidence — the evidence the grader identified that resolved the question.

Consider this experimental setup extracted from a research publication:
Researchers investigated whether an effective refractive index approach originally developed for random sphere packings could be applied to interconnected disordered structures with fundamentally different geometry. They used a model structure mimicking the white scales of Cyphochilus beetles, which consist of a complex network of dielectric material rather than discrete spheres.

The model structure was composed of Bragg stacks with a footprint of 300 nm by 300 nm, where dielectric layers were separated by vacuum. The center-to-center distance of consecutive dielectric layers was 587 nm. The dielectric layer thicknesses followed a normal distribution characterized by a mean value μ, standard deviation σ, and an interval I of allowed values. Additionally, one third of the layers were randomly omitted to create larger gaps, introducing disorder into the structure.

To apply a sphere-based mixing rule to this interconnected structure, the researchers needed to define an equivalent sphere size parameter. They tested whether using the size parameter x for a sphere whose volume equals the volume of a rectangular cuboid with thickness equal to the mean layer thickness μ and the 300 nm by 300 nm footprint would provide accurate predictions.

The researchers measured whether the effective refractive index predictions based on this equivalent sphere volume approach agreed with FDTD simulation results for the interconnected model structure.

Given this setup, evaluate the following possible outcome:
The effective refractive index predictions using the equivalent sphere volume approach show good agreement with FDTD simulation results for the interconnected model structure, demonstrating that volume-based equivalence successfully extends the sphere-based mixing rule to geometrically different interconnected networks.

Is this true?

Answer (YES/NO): YES